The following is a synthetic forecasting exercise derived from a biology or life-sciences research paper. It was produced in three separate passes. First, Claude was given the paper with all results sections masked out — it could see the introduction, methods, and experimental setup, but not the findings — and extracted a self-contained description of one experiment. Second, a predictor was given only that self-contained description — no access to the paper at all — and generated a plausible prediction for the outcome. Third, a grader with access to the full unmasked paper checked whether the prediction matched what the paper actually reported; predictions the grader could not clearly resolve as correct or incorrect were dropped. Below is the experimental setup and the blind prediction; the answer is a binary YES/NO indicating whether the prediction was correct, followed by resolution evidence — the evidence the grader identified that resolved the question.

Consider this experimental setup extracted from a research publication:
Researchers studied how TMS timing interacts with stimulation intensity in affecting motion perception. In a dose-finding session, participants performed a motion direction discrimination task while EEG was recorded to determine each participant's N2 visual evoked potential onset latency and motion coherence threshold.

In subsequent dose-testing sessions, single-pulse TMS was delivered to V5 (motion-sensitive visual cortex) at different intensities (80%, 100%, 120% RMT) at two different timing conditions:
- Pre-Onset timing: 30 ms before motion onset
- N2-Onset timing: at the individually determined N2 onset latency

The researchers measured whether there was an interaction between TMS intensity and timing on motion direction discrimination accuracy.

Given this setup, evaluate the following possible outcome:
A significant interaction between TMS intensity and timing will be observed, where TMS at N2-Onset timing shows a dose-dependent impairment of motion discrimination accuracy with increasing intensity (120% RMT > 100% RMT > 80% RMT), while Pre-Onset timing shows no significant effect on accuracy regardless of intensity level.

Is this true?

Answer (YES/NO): NO